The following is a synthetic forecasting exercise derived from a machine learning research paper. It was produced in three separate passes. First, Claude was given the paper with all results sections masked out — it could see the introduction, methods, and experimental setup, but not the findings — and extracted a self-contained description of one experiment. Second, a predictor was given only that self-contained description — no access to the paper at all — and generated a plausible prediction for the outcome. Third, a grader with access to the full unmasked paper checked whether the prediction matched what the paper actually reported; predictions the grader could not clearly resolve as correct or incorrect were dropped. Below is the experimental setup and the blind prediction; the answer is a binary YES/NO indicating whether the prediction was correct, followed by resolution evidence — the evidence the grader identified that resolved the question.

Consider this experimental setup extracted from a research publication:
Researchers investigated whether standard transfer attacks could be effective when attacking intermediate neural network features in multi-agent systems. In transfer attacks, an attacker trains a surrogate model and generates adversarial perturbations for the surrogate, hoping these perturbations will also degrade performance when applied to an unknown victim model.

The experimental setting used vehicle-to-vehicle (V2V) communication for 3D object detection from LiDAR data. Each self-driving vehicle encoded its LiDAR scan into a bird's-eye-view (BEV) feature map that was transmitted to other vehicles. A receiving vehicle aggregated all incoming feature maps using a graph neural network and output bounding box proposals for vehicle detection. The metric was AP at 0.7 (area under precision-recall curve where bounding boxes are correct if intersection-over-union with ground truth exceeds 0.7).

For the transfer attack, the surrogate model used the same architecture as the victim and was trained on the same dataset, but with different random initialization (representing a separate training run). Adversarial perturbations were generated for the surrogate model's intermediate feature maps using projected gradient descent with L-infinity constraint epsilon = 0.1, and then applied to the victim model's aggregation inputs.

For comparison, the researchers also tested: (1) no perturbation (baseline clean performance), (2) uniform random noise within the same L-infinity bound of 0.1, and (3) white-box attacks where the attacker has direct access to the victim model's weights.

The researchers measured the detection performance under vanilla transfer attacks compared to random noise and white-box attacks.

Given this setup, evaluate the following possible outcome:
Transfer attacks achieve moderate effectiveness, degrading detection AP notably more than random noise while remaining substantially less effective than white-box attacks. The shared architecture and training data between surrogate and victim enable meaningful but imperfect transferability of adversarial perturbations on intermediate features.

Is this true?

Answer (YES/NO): NO